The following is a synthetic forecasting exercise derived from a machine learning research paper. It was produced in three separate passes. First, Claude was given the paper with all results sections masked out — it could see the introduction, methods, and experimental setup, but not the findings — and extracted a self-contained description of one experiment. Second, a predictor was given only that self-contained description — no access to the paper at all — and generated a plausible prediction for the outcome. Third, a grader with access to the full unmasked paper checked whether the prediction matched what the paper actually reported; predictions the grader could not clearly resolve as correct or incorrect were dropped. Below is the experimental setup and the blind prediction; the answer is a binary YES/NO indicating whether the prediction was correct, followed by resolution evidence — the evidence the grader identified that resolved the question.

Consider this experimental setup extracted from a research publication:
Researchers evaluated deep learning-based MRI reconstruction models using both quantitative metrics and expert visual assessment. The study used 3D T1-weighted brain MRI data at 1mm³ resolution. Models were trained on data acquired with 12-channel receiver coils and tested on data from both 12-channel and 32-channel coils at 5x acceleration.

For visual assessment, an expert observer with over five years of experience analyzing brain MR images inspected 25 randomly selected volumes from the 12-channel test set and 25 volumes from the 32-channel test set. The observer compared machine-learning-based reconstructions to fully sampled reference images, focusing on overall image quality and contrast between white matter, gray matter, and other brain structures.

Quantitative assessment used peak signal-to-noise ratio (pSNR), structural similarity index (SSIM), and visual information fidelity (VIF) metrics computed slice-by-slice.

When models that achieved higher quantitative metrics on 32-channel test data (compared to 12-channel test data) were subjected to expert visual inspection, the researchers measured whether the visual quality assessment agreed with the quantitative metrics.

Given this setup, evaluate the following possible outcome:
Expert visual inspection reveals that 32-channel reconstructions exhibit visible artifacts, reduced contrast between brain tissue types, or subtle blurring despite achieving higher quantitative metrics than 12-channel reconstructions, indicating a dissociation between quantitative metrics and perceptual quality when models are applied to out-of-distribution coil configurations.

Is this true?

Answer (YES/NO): YES